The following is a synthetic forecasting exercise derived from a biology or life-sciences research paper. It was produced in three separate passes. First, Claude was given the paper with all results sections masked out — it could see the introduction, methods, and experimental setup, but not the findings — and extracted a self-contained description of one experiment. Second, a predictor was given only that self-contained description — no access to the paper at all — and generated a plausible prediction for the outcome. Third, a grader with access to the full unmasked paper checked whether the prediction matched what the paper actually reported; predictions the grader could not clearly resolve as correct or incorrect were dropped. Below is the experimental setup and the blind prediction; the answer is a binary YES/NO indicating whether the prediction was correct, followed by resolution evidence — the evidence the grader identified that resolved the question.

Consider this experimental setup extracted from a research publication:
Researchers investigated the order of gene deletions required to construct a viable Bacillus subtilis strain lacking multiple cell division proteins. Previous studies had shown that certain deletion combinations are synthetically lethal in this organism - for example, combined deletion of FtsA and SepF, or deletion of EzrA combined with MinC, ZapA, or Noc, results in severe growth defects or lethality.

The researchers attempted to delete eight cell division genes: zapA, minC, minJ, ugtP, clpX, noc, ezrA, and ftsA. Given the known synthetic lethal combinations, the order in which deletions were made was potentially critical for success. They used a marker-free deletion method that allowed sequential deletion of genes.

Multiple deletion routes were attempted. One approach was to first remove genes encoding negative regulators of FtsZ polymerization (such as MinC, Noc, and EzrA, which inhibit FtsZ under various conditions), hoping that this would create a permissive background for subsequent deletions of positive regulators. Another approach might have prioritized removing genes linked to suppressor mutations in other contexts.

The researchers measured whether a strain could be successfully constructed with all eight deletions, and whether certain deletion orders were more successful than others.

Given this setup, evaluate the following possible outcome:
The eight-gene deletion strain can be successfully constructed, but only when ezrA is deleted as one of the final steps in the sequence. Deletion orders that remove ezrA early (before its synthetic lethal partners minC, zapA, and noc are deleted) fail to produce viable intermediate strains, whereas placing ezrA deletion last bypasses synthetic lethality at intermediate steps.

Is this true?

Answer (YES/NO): NO